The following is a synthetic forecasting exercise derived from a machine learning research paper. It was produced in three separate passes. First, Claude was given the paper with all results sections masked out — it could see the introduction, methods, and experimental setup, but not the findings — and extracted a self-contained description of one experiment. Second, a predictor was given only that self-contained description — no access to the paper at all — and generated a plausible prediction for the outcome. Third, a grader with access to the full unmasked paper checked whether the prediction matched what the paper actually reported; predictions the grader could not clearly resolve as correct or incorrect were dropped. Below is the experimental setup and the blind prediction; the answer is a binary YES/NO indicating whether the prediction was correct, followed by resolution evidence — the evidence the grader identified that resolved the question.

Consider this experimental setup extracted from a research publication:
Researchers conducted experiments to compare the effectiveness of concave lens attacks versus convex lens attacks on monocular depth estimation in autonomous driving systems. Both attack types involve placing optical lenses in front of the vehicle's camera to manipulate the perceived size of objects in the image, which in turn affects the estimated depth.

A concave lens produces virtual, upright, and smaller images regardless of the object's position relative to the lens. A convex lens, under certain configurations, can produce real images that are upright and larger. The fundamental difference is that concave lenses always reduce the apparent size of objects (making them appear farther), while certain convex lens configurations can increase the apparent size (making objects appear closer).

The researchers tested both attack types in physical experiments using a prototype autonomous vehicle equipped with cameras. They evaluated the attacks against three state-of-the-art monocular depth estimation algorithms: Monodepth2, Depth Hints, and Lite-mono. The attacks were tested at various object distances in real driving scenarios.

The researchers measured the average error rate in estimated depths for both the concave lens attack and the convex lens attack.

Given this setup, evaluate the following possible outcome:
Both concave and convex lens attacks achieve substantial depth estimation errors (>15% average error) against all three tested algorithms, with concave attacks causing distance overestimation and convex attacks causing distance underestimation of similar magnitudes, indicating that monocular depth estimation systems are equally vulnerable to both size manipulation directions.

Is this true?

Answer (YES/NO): NO